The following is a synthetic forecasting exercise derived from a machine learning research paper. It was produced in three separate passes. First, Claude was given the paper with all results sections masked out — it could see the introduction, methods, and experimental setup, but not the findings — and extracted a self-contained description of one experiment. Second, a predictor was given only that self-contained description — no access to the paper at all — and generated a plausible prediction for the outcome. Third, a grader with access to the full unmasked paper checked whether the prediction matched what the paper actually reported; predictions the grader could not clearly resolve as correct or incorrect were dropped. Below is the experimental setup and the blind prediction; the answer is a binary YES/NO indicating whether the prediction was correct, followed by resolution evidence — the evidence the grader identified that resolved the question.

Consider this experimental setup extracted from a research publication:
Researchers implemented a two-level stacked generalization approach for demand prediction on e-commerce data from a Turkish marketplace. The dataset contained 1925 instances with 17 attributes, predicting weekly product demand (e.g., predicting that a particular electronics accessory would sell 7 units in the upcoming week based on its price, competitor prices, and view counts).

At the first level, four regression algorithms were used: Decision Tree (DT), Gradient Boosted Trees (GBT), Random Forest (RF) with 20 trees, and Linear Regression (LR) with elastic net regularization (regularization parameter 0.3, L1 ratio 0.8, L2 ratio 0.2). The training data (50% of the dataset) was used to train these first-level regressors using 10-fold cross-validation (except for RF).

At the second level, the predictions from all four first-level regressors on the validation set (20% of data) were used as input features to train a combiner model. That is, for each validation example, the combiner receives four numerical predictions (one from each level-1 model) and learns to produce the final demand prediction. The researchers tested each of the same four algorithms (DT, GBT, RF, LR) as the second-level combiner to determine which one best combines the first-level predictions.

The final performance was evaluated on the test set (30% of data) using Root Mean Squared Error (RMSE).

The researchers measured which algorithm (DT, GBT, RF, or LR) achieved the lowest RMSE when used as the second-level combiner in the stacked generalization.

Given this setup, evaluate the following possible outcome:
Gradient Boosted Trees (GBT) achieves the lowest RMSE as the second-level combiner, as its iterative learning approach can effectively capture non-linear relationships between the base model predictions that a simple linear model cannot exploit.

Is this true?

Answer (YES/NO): NO